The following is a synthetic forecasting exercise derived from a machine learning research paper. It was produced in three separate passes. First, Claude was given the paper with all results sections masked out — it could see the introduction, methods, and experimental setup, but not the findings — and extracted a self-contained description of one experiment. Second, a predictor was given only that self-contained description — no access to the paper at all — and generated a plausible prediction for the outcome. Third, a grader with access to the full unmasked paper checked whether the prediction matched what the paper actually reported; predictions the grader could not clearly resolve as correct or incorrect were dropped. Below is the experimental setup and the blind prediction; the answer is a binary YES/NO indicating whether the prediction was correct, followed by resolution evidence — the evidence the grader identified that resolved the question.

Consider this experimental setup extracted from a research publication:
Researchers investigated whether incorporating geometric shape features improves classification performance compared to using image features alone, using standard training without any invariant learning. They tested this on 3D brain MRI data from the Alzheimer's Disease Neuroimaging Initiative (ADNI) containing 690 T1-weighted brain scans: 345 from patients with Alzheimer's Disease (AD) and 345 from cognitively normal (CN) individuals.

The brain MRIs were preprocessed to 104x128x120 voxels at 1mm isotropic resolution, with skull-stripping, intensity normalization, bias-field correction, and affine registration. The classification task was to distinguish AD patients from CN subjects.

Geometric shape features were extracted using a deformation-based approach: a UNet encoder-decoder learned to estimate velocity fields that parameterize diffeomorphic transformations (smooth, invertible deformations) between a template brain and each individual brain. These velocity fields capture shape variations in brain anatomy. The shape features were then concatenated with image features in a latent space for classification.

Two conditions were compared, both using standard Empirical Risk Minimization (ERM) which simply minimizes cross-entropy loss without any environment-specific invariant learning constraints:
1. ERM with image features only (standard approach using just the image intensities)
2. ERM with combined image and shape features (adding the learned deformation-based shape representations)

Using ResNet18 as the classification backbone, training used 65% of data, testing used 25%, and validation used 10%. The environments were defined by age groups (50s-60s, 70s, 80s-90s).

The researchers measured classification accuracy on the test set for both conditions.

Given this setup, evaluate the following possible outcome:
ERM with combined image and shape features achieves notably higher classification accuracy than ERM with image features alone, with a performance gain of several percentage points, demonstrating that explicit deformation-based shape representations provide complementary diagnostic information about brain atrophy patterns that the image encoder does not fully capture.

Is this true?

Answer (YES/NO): YES